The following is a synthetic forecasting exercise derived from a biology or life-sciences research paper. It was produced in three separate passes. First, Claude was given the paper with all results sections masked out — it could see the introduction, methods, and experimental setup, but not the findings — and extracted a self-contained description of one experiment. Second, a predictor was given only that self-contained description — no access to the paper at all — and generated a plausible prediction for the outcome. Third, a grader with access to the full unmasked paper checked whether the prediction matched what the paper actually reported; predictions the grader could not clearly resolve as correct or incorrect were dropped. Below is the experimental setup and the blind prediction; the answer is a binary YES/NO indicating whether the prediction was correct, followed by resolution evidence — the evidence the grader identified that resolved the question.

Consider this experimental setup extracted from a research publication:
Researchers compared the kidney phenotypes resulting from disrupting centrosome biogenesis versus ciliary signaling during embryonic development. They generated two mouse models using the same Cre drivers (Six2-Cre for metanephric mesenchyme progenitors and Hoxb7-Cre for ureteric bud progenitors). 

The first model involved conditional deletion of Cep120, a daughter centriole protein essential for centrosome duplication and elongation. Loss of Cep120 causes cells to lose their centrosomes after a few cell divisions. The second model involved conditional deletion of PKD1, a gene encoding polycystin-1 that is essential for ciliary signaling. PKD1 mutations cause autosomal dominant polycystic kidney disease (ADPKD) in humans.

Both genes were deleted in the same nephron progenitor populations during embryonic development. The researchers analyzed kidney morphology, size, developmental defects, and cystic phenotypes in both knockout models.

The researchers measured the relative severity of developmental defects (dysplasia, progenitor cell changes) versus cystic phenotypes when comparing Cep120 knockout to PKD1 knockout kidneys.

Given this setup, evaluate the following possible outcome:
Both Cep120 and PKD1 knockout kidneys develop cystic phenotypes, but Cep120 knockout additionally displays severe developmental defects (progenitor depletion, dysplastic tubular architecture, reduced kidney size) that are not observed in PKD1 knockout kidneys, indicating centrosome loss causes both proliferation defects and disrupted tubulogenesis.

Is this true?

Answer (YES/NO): YES